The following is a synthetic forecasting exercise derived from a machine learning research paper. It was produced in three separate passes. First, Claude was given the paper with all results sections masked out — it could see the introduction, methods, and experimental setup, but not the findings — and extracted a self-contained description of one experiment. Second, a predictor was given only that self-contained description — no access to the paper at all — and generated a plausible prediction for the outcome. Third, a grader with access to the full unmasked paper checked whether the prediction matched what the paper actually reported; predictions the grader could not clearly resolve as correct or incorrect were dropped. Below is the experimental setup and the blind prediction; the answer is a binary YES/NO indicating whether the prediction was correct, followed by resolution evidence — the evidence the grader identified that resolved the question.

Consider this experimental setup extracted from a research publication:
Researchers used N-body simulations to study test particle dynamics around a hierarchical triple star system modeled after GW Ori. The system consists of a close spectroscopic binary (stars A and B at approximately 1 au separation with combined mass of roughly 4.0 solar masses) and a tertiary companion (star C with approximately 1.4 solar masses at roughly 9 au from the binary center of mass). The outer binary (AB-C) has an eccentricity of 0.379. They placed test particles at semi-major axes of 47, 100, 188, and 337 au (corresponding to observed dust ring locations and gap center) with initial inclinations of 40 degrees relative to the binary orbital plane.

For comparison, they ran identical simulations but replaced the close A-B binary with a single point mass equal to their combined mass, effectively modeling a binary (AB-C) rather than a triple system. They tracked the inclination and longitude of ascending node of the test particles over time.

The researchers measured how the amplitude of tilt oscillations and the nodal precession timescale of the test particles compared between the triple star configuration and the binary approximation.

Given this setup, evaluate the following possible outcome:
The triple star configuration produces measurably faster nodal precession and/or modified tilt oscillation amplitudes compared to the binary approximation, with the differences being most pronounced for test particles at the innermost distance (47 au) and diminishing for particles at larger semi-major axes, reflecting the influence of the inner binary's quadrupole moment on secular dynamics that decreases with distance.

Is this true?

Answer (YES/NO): NO